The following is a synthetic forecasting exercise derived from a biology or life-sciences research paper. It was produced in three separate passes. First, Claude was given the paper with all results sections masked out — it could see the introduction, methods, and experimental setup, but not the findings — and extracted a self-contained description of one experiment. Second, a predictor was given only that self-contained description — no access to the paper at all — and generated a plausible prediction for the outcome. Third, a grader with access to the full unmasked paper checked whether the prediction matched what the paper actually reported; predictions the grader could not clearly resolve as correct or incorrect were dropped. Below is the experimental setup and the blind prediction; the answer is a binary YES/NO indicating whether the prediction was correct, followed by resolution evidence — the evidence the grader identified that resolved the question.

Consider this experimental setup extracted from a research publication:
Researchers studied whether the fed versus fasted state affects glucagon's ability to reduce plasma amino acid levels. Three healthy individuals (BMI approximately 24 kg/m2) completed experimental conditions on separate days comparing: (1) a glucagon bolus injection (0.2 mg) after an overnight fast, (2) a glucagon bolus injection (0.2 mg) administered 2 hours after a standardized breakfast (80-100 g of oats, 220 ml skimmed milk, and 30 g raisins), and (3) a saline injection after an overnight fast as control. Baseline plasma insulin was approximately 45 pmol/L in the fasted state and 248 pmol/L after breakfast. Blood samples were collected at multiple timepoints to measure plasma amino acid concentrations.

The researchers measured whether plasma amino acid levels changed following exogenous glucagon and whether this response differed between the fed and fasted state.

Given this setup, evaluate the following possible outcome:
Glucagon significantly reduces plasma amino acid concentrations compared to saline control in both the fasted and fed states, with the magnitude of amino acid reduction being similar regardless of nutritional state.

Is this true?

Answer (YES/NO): YES